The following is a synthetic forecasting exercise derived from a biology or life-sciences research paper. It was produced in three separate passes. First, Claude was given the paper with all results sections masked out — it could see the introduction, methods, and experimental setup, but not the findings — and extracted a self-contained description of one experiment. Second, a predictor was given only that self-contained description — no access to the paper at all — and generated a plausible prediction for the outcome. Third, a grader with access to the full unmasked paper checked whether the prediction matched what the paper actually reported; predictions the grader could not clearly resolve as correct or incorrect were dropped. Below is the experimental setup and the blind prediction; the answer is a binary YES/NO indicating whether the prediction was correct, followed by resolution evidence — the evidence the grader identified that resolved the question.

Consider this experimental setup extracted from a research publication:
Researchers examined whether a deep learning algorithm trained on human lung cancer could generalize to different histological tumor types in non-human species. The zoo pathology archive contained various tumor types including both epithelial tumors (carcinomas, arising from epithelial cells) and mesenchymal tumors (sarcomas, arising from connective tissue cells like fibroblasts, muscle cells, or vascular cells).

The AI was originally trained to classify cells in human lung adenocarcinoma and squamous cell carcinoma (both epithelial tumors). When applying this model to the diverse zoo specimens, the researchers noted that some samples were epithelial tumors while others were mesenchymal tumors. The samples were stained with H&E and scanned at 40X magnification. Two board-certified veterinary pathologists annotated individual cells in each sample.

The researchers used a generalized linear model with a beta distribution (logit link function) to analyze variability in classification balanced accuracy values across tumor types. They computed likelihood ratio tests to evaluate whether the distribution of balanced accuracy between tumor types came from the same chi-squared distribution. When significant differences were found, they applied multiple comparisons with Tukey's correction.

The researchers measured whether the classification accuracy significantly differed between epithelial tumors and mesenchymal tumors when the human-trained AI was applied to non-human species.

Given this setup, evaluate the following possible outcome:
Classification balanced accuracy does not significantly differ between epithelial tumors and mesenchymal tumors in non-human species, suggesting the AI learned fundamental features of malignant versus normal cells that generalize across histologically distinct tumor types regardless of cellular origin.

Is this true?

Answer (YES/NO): YES